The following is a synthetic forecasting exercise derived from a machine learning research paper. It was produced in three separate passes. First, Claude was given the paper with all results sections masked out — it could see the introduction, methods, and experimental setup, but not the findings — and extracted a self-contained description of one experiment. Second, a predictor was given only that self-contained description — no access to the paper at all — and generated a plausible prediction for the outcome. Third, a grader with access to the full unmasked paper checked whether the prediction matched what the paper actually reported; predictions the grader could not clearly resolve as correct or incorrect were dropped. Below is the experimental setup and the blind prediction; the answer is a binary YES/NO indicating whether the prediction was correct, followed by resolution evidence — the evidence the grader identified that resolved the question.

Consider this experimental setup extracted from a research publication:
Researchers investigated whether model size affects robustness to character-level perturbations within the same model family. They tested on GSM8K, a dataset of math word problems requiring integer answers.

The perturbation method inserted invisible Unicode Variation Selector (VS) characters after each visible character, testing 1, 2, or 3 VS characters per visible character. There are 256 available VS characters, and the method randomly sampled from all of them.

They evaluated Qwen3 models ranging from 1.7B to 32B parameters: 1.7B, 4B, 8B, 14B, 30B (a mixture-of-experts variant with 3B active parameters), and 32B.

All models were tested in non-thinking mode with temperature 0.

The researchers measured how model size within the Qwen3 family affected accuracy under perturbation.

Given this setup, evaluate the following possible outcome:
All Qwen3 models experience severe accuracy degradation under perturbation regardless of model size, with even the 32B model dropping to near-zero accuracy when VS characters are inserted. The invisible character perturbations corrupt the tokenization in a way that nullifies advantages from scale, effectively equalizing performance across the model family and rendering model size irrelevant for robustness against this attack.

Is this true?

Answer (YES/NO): NO